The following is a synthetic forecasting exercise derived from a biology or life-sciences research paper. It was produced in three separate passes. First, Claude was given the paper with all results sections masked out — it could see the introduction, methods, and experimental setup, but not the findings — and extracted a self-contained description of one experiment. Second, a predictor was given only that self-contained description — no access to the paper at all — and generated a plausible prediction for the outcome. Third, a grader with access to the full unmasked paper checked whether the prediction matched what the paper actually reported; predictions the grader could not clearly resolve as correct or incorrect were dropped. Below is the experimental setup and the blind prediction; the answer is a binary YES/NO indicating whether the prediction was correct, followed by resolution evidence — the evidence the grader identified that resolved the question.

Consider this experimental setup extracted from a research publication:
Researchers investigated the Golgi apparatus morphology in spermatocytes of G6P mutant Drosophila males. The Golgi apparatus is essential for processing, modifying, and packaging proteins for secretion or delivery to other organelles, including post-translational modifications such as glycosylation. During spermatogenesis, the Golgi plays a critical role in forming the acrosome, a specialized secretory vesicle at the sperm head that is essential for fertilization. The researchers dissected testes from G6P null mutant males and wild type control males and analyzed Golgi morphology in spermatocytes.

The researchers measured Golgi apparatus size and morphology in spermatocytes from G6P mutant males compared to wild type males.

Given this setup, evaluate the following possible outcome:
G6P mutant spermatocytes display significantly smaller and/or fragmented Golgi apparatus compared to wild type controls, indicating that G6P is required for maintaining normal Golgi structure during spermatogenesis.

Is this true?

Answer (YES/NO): YES